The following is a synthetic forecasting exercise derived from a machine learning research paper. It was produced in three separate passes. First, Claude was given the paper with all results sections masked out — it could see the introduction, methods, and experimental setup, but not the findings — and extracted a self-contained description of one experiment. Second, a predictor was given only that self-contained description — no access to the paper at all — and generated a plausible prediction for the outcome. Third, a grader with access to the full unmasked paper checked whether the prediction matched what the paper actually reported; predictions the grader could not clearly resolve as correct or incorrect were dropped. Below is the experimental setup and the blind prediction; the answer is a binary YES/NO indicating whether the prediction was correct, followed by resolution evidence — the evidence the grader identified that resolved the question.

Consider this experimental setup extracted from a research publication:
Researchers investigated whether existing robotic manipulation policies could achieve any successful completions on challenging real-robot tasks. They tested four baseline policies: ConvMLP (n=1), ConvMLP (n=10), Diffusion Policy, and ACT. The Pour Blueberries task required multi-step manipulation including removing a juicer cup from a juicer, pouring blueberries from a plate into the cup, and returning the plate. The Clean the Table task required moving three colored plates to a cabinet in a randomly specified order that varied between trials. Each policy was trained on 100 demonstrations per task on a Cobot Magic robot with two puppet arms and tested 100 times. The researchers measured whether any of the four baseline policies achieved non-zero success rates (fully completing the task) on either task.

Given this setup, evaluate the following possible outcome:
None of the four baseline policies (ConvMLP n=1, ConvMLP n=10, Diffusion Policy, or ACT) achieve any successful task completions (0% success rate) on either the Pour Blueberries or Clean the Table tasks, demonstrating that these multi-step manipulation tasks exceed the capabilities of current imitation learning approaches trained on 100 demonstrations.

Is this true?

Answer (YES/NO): YES